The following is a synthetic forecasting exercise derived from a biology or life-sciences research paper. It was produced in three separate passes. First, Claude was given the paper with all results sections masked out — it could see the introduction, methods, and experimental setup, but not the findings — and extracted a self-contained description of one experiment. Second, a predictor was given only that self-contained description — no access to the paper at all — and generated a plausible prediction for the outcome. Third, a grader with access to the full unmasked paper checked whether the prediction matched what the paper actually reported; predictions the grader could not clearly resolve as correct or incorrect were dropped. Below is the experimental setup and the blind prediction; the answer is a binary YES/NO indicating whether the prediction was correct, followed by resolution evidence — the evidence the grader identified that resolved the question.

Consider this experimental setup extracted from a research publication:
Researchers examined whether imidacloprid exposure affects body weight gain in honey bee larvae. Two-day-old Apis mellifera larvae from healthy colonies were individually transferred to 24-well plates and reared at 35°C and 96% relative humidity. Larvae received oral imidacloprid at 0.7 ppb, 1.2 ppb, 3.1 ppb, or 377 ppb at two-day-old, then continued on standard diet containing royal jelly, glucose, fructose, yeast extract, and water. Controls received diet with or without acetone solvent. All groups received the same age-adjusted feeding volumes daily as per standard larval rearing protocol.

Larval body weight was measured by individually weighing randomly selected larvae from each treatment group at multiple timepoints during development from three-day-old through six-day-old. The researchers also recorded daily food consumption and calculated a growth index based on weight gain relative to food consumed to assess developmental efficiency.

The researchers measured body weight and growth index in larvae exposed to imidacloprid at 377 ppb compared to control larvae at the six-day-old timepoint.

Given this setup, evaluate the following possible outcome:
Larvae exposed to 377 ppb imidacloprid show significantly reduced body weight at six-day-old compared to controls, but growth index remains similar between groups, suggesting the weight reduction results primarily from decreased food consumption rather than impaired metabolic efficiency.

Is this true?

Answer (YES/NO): NO